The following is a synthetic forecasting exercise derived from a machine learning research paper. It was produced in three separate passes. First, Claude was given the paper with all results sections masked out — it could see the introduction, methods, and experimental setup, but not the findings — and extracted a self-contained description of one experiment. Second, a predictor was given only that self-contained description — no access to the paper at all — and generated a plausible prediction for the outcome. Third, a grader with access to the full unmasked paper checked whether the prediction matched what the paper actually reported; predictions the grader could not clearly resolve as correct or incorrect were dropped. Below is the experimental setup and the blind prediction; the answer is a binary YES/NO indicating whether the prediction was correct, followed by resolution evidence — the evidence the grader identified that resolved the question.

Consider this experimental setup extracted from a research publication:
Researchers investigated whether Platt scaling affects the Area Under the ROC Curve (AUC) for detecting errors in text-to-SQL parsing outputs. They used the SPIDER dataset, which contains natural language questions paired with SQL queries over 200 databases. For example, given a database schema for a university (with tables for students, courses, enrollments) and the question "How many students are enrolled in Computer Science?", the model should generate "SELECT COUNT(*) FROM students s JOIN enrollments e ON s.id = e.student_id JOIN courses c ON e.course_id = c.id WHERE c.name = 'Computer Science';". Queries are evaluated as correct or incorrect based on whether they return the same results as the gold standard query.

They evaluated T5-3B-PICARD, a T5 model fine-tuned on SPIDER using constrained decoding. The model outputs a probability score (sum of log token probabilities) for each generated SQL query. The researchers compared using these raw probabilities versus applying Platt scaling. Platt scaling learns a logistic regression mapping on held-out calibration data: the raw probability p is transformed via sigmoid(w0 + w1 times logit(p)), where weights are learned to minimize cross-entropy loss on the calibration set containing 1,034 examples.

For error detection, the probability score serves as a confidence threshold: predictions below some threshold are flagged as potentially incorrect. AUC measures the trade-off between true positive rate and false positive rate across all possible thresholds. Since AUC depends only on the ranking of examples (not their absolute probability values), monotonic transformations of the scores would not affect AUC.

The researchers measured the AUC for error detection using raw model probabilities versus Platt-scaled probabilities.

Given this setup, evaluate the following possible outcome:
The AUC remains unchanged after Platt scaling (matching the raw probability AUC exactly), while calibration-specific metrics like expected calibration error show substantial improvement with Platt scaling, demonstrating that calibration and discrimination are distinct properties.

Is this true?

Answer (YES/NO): YES